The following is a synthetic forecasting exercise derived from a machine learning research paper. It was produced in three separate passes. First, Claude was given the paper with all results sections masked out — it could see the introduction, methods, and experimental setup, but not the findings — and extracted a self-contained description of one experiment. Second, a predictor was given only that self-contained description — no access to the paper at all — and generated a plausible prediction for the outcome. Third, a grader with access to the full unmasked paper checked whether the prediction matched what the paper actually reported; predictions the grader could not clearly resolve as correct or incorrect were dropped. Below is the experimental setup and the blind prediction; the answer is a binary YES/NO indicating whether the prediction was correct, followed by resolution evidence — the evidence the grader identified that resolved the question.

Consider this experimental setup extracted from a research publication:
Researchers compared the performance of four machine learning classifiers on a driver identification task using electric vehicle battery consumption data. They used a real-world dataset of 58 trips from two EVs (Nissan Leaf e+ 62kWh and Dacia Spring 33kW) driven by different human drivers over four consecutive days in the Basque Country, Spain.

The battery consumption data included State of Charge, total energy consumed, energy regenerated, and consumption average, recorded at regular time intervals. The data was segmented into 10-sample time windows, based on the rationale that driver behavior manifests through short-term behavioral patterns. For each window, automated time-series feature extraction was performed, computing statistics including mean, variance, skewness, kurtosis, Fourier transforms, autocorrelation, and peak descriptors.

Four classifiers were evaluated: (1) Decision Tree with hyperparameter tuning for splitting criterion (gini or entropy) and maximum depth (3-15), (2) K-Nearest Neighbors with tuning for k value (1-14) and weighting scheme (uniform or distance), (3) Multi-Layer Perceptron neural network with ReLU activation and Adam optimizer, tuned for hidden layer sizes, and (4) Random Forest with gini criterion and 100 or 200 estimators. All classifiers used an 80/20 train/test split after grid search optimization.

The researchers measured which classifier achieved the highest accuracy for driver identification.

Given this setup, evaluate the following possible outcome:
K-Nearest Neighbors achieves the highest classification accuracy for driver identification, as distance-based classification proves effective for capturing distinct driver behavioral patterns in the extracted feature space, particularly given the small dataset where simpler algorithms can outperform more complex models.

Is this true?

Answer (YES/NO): NO